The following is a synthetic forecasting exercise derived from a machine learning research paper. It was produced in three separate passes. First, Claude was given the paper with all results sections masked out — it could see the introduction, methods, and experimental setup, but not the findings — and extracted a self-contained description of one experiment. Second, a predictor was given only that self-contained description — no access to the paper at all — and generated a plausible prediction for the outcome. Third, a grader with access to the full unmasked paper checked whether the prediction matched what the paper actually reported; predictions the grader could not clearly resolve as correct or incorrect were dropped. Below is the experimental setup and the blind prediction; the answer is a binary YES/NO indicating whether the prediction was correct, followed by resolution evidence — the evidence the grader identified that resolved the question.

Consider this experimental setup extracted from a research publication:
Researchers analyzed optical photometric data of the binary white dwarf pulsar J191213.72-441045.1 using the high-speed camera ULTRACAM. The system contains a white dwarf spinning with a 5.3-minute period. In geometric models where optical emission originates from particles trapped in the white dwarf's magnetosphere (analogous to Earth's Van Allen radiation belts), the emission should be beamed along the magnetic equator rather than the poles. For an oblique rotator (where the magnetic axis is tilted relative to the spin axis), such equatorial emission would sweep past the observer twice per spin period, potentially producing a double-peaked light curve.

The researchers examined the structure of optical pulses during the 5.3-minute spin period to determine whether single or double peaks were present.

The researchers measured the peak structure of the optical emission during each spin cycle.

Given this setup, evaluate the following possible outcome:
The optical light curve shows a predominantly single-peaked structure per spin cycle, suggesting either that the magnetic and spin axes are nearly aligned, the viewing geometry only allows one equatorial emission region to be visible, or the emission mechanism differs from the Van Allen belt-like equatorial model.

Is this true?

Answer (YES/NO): YES